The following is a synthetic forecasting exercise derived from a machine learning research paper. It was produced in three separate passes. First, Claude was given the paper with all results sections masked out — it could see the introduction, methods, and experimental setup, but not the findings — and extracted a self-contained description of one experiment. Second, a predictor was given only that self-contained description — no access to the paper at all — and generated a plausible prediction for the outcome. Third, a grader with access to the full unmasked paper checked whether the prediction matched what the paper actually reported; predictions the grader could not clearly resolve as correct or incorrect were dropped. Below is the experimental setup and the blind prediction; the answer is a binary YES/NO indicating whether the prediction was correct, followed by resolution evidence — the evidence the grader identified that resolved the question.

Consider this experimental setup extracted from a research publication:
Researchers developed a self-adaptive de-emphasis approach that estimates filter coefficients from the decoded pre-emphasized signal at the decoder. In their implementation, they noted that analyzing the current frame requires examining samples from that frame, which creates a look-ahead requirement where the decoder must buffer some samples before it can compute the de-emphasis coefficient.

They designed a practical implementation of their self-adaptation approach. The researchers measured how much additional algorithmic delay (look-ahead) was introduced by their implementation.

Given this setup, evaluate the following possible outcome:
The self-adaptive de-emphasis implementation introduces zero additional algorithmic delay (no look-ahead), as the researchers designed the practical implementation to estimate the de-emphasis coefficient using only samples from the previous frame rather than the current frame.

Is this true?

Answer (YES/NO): NO